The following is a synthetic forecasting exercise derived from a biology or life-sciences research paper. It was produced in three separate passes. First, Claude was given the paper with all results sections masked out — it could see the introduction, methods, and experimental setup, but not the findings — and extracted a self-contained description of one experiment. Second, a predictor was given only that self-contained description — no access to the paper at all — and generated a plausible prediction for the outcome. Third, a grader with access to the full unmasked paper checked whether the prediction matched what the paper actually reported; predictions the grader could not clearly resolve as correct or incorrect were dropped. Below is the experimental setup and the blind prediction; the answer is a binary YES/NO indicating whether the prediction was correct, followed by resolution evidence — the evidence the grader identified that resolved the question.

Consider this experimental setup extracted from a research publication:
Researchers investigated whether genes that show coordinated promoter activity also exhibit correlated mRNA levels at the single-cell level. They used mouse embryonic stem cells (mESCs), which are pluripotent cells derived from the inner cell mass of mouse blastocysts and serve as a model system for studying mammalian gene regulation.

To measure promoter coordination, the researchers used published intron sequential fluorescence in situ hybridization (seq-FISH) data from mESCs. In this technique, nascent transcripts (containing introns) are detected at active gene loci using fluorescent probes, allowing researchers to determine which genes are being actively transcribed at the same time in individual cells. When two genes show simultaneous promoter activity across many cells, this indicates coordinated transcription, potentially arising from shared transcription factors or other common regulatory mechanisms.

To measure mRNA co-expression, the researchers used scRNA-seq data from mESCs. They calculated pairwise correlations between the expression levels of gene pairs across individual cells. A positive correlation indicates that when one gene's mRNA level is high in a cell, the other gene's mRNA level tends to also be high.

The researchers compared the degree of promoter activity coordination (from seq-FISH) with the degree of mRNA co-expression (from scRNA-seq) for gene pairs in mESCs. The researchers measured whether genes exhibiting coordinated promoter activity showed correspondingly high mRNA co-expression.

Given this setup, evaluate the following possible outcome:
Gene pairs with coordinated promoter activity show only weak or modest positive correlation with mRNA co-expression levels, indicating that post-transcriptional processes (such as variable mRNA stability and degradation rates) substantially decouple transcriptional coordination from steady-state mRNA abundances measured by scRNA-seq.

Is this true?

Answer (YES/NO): YES